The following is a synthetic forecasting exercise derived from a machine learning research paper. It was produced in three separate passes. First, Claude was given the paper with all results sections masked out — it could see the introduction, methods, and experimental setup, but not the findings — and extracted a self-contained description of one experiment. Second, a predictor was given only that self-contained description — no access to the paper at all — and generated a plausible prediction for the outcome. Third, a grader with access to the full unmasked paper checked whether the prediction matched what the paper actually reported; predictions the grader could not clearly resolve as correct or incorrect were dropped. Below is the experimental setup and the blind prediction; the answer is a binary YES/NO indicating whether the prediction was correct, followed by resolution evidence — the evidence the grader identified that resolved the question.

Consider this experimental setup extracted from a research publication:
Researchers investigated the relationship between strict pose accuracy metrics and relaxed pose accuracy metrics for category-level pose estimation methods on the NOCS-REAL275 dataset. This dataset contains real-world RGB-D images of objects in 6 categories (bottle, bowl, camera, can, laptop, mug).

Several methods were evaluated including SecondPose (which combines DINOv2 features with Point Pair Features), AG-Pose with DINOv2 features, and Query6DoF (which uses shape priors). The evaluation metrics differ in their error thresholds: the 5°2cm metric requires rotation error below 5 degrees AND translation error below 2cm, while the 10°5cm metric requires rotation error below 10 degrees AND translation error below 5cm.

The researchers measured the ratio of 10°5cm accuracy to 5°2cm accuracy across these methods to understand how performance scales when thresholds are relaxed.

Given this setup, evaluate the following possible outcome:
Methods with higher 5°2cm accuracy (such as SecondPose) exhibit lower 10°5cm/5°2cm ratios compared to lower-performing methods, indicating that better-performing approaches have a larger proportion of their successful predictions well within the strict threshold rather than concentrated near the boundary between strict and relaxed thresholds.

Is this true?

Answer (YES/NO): YES